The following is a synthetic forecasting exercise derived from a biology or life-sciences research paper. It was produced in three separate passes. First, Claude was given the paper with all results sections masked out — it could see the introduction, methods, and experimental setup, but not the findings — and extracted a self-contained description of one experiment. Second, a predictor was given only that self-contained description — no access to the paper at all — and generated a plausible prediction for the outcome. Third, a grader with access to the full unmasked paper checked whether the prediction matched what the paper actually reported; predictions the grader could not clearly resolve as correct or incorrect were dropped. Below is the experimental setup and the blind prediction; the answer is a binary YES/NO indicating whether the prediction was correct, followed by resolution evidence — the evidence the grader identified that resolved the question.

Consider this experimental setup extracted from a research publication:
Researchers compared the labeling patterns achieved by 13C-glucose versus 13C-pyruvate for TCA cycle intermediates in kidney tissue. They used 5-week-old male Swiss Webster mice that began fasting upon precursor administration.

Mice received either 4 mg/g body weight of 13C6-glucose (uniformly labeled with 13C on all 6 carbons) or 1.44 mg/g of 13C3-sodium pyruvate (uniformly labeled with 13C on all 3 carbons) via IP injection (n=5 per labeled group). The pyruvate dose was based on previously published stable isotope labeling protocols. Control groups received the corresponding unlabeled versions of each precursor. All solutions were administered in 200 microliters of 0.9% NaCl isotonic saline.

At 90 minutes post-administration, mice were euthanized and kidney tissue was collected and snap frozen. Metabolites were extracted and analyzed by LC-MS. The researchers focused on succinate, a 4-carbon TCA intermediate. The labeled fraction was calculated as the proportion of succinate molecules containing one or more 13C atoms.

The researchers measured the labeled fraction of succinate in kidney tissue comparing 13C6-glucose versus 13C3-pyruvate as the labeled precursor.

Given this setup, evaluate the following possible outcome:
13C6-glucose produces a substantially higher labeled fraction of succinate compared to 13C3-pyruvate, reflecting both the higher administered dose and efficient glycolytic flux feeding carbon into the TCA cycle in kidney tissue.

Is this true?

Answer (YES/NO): YES